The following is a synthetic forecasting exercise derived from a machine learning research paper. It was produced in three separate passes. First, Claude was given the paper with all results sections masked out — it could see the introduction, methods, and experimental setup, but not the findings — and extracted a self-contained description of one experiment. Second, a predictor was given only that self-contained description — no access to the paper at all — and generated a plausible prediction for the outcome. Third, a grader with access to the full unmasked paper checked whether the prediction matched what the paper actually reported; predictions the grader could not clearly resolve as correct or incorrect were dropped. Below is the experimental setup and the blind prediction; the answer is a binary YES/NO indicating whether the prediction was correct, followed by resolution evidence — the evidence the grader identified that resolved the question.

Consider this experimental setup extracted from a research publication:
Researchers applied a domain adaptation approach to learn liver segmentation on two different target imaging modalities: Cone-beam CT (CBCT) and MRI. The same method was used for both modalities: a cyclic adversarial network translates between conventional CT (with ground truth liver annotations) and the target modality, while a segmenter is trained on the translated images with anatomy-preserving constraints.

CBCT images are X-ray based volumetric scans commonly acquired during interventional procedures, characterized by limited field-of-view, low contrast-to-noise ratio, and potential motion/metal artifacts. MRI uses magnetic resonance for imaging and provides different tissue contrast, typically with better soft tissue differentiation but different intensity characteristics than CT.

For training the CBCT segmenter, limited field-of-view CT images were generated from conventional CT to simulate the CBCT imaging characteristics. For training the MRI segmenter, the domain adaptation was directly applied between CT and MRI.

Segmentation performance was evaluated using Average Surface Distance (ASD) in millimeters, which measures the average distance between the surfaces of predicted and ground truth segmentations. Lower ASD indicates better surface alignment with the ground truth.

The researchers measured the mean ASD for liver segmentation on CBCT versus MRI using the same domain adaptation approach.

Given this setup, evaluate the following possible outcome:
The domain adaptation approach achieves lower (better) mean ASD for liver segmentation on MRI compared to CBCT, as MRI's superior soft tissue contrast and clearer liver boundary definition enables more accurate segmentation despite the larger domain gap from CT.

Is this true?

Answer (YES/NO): YES